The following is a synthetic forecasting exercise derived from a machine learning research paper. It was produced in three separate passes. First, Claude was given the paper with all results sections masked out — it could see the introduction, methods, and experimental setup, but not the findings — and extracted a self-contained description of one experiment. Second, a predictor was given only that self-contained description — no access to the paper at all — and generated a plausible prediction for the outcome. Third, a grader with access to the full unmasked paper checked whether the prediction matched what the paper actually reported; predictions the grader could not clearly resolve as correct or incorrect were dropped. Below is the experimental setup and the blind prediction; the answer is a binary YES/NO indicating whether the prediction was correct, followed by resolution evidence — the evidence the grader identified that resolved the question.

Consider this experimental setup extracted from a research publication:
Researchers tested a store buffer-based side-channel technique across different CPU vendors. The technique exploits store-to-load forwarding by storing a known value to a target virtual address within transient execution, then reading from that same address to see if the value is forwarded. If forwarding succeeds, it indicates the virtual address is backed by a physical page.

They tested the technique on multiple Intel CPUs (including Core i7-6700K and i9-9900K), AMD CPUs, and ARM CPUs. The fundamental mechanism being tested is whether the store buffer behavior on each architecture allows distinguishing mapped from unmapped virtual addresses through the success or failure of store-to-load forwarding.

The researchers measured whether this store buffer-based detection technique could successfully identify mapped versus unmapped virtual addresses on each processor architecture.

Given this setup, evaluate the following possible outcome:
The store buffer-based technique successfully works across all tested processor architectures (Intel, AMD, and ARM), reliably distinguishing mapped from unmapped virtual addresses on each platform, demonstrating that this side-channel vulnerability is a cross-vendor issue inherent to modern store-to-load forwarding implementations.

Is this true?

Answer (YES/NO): NO